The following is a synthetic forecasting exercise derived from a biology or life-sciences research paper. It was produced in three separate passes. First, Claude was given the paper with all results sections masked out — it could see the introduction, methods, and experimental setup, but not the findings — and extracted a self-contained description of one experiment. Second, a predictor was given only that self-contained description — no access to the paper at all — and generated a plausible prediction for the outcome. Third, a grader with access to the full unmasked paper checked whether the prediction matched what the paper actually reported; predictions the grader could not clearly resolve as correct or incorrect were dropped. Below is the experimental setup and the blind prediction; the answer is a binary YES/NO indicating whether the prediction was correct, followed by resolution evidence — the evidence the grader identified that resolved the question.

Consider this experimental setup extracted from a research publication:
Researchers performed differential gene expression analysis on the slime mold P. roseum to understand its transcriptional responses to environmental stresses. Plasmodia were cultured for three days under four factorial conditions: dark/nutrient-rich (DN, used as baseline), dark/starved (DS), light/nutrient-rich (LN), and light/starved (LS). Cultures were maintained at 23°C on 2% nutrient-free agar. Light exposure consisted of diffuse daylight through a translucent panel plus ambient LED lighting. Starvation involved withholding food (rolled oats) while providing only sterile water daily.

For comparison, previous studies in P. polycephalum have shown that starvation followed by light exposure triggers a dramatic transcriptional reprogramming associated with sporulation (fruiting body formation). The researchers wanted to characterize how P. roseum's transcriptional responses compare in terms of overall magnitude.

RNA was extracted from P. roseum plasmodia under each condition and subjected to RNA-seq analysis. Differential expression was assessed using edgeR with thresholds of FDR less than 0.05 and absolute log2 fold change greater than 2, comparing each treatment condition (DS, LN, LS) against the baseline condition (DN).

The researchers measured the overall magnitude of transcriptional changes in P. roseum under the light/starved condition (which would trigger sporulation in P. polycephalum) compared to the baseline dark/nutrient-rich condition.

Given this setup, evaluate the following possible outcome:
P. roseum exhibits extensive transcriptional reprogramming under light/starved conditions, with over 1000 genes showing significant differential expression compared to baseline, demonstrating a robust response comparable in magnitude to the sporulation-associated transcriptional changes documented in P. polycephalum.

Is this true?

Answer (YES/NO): NO